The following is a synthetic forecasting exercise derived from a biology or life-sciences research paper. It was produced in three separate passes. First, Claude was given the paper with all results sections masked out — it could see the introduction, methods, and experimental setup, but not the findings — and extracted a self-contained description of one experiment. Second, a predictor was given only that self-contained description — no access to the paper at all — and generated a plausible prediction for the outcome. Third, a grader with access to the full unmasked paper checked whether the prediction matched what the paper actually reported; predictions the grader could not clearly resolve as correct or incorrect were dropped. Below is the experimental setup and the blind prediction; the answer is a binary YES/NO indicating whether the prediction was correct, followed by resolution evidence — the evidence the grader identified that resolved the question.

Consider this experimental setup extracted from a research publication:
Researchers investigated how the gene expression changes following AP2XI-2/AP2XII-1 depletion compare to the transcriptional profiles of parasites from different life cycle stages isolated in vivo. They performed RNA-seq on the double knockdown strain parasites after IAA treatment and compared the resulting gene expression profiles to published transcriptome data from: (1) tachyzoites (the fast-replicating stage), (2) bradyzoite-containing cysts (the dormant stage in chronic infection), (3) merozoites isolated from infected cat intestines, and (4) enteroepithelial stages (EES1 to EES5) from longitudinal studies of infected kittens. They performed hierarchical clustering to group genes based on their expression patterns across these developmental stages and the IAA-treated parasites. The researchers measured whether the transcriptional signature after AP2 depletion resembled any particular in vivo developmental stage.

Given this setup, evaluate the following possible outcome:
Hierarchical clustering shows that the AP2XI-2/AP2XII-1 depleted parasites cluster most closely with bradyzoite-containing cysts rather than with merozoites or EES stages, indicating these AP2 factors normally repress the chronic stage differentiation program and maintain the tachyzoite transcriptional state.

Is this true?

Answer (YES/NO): NO